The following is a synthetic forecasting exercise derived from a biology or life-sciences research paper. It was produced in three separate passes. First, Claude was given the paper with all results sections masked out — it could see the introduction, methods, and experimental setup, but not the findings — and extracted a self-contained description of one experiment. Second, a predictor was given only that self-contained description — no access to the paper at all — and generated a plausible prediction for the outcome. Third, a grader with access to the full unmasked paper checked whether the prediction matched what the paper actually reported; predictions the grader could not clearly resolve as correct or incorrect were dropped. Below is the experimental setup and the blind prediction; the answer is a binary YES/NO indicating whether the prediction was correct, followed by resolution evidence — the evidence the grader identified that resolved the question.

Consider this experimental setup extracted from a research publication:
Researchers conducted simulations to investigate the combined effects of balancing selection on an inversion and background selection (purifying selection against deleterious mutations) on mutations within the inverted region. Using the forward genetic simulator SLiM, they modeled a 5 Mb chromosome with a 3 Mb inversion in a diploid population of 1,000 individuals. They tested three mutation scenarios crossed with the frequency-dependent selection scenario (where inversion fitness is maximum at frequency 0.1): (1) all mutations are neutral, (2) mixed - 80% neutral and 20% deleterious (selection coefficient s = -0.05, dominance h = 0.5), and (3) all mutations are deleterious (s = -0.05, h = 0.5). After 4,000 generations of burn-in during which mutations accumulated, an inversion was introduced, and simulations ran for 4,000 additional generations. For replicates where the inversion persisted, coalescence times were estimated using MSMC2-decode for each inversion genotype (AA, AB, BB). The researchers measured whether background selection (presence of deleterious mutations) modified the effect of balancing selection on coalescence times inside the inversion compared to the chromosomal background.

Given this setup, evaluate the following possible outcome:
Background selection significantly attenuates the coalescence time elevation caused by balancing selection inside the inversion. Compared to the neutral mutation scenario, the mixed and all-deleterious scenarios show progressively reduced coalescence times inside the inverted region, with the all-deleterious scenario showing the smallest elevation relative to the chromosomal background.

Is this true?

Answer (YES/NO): YES